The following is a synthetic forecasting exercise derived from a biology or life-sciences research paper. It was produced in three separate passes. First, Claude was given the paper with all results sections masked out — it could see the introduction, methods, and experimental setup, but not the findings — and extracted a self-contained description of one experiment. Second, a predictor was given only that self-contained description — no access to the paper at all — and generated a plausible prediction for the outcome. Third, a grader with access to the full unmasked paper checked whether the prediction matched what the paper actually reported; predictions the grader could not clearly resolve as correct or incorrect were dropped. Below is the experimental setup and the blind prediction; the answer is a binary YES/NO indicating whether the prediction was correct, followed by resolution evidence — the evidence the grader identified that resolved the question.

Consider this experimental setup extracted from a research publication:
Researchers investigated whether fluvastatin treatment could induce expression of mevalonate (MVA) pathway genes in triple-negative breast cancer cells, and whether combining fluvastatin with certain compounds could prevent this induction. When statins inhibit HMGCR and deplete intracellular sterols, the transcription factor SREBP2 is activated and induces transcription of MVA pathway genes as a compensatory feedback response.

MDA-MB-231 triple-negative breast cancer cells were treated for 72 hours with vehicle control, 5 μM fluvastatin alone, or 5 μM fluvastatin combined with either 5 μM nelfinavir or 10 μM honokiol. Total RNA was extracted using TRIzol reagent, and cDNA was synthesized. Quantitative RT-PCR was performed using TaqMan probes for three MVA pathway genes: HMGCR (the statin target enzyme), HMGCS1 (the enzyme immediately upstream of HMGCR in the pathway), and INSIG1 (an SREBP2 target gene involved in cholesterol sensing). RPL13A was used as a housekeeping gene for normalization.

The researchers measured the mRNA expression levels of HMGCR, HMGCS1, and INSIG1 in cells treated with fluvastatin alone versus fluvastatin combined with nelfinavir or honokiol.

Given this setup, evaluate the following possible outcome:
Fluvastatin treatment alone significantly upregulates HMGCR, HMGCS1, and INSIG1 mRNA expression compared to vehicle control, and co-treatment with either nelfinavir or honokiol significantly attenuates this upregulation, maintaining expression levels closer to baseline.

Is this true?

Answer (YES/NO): YES